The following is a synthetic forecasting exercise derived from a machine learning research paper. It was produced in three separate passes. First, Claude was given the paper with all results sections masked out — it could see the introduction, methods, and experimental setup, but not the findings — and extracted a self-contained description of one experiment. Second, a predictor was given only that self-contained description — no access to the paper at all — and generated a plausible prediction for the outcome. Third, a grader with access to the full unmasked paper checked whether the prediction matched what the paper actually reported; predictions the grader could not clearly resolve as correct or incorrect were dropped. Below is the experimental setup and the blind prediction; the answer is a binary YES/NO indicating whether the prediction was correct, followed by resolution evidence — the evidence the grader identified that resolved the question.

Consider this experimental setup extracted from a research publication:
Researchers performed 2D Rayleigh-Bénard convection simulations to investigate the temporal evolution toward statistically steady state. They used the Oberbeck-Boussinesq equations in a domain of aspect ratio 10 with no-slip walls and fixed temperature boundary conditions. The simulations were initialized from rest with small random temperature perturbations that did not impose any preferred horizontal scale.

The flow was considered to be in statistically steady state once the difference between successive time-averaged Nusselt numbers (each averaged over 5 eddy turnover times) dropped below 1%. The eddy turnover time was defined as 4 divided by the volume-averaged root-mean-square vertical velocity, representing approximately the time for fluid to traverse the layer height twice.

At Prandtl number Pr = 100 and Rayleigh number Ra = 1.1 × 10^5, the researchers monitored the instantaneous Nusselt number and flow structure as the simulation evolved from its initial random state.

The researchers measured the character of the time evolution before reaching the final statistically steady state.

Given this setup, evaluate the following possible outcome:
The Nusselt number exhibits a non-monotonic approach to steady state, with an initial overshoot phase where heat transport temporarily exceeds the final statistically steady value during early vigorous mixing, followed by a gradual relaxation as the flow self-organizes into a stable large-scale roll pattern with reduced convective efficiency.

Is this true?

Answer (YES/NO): NO